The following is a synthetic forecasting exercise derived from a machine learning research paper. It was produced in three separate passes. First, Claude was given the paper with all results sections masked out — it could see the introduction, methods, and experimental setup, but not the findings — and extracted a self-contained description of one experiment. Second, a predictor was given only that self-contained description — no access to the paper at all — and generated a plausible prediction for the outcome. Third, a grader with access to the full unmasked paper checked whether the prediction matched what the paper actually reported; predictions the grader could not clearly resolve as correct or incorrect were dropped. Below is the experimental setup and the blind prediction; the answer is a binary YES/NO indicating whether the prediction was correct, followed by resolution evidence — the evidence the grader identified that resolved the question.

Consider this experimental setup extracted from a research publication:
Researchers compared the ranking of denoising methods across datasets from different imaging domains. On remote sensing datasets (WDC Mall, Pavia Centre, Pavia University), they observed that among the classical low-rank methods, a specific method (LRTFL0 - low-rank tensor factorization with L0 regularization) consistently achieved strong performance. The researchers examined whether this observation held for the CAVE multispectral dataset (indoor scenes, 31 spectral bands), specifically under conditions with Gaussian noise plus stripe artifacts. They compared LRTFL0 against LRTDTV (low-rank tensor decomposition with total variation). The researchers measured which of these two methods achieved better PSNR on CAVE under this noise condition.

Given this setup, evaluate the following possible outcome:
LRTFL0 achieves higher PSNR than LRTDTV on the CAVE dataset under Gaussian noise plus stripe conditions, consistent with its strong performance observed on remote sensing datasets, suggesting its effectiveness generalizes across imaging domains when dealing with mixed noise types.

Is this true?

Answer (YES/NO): NO